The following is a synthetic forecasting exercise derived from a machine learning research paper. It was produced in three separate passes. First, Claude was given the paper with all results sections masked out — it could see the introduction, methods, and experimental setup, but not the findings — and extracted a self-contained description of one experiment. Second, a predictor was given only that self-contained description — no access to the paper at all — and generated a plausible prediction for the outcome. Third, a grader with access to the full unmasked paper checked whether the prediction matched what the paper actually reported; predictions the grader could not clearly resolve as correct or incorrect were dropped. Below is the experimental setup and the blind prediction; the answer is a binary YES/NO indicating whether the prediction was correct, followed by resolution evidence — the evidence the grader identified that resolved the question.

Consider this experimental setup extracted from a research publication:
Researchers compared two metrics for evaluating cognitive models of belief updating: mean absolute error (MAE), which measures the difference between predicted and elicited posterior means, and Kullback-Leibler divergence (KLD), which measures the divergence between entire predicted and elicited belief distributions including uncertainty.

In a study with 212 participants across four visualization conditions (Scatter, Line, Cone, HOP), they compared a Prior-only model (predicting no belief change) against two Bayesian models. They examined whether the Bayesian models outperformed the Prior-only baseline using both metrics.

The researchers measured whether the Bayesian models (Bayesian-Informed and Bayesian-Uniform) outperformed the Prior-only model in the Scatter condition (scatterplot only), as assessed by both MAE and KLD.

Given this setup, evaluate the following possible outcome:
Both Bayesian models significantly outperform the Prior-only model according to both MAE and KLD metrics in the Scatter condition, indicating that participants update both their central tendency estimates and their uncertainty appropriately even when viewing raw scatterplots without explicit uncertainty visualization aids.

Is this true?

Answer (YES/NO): NO